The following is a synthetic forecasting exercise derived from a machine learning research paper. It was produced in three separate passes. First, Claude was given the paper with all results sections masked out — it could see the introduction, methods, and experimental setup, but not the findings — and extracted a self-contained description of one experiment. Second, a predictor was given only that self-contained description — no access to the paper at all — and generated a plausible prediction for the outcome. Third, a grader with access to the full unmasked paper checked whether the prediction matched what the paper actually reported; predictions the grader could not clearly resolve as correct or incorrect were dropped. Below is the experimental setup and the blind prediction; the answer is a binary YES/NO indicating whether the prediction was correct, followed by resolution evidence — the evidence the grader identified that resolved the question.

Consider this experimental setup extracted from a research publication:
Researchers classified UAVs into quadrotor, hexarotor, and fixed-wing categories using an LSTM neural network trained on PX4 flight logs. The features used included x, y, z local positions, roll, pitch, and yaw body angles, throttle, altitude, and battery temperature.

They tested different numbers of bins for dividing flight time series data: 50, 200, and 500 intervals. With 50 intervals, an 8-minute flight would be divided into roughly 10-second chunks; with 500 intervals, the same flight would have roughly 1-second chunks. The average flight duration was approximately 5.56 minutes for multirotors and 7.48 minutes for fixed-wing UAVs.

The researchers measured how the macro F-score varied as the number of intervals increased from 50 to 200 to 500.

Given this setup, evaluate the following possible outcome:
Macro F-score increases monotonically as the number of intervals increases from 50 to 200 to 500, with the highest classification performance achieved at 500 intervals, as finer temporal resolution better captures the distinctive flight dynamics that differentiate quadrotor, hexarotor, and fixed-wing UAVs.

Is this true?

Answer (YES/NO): NO